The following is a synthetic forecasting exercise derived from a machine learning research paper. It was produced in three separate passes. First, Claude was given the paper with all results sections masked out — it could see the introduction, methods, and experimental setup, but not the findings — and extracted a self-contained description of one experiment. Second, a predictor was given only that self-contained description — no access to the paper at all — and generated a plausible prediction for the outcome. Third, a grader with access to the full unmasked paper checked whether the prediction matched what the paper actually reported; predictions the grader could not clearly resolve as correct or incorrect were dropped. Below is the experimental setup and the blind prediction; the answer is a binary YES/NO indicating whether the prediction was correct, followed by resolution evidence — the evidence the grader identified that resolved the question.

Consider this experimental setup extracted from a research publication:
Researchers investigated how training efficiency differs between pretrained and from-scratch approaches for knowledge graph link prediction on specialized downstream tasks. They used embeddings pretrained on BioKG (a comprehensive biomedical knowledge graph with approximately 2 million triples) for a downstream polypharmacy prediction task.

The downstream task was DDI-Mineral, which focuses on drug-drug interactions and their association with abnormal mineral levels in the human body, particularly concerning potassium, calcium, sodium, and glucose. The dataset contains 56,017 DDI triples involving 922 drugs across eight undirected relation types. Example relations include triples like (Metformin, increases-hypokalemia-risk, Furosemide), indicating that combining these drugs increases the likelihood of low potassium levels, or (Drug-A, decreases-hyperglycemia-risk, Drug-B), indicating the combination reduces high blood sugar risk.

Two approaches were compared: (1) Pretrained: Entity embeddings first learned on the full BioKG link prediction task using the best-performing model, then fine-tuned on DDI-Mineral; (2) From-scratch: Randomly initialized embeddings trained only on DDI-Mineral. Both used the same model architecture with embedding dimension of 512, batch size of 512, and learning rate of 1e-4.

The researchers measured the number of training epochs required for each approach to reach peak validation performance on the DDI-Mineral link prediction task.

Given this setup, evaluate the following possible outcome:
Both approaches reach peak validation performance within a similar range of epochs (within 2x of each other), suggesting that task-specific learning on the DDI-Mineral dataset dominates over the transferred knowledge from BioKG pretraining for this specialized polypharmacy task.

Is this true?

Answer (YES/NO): NO